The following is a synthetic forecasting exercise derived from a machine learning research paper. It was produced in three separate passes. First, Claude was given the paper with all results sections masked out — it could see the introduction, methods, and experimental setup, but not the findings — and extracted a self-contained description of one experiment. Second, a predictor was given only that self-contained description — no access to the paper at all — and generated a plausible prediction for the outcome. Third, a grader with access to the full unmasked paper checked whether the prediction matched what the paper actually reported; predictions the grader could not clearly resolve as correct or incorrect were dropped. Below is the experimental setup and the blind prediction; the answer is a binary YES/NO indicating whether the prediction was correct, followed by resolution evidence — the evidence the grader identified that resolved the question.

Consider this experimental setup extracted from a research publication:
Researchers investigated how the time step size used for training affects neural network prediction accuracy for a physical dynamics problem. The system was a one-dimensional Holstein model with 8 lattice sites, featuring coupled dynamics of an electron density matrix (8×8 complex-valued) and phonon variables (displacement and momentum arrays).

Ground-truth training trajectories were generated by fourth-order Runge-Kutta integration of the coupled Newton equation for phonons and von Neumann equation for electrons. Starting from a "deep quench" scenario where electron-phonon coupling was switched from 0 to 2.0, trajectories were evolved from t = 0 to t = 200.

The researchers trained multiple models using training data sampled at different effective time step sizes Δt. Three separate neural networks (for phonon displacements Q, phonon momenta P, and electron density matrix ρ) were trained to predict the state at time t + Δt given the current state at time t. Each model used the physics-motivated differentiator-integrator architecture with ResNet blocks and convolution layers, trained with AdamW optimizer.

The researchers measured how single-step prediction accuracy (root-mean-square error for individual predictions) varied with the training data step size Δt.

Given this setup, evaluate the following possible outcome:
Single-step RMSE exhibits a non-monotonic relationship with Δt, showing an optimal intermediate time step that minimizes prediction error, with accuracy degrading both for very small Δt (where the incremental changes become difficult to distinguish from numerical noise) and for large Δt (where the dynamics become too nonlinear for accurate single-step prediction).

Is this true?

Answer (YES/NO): NO